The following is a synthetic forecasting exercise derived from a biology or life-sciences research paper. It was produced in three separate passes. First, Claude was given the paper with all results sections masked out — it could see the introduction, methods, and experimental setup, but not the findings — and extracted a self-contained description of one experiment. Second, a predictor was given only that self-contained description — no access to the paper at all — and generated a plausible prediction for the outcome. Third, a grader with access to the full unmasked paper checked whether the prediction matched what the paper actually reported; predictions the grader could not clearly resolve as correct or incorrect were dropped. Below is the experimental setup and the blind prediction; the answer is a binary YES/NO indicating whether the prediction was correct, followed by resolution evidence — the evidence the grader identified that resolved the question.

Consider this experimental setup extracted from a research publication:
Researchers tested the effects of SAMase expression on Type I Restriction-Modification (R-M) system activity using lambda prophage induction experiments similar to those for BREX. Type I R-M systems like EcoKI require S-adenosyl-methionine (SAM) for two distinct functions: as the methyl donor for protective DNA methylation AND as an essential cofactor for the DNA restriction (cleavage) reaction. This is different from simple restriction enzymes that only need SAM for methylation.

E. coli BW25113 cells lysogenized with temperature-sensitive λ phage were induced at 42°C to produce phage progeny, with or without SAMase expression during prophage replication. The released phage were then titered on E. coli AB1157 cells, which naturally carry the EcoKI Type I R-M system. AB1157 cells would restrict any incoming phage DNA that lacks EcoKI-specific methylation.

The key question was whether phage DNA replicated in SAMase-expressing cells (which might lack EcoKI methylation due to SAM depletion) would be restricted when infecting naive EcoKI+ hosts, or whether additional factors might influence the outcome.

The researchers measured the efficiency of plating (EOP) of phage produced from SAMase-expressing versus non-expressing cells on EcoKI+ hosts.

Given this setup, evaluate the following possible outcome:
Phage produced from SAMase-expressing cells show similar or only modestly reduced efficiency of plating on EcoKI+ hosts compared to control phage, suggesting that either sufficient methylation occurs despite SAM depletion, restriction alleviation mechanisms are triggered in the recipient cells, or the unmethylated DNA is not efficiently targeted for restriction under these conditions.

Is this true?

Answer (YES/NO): NO